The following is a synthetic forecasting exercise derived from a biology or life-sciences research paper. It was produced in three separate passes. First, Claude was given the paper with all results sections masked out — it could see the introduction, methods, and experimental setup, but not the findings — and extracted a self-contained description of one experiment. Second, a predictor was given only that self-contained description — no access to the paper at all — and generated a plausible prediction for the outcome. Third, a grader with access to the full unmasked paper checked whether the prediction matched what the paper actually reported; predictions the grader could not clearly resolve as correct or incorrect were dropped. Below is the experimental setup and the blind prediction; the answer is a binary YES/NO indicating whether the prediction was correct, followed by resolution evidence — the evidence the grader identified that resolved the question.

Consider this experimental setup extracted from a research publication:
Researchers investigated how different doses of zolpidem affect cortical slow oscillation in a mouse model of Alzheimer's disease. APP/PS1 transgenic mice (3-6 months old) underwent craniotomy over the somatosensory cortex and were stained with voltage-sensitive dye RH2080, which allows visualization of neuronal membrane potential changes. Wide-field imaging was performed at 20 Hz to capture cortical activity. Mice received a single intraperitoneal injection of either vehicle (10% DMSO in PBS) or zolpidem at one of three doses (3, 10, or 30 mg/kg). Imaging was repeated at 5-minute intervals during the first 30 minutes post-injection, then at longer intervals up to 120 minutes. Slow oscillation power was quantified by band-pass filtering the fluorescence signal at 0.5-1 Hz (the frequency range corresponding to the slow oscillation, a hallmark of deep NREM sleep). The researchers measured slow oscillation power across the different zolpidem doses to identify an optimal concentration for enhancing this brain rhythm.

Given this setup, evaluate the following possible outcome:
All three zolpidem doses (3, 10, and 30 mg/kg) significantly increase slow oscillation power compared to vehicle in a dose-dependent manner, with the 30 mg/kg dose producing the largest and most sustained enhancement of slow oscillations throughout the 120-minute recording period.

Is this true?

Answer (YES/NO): NO